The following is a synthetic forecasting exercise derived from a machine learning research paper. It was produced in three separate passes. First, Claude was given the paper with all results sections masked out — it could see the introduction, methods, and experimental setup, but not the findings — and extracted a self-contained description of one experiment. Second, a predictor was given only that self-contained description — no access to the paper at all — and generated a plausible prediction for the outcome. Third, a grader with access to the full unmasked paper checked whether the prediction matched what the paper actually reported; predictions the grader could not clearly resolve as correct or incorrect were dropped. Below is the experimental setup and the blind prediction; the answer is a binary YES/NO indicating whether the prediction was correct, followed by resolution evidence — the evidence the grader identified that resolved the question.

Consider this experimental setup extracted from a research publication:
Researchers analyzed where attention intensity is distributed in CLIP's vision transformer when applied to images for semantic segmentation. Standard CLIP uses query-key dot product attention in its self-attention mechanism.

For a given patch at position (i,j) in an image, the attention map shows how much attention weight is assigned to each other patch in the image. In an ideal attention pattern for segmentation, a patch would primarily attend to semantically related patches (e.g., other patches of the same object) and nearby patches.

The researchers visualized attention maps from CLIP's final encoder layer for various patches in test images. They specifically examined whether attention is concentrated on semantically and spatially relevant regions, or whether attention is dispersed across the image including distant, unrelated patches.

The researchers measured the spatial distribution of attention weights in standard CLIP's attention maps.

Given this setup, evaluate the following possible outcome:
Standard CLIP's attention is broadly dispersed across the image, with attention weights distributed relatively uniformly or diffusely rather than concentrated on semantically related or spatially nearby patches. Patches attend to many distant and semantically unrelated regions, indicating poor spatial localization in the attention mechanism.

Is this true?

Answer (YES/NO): YES